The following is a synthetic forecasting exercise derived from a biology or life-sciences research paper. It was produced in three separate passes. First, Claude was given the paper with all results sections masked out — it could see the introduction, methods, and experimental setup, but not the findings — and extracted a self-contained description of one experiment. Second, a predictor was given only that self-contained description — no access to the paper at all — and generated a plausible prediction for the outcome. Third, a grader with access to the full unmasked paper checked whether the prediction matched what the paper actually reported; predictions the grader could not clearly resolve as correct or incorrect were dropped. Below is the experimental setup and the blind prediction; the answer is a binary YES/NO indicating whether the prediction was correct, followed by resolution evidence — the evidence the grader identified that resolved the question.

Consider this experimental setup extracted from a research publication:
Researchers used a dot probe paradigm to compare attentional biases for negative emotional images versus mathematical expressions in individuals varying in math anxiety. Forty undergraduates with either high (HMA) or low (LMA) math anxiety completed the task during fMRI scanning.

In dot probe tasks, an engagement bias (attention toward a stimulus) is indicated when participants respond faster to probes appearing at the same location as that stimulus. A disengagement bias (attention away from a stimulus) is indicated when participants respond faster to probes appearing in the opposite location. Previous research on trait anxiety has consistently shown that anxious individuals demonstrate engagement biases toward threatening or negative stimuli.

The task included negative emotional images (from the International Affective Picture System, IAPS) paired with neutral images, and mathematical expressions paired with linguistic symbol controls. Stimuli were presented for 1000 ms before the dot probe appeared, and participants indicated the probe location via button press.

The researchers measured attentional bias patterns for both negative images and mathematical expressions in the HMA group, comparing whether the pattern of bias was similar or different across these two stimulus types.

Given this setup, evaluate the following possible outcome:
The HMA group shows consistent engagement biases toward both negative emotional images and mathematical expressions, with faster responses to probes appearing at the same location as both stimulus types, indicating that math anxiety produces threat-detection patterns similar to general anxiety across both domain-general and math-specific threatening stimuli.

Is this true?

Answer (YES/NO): NO